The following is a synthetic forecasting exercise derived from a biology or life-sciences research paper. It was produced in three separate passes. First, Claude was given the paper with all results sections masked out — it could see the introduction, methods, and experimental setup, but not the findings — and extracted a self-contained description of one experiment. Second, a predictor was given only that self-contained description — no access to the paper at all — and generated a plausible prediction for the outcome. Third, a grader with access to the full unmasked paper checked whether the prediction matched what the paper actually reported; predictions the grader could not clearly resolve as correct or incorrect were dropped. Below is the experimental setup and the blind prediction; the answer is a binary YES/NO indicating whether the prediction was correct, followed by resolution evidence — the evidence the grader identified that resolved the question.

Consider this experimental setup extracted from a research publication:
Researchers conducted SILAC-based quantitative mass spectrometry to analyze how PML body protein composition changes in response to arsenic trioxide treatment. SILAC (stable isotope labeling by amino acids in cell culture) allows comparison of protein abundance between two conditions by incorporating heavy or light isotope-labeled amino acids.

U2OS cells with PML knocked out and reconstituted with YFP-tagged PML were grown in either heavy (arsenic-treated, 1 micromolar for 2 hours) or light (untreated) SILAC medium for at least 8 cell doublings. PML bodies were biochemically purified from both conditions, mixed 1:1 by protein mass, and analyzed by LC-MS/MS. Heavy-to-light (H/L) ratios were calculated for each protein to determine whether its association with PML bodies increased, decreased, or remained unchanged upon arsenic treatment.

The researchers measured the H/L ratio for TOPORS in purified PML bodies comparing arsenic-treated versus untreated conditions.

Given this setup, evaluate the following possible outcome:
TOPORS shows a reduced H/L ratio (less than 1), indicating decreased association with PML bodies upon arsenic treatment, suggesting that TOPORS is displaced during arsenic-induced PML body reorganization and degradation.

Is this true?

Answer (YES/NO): NO